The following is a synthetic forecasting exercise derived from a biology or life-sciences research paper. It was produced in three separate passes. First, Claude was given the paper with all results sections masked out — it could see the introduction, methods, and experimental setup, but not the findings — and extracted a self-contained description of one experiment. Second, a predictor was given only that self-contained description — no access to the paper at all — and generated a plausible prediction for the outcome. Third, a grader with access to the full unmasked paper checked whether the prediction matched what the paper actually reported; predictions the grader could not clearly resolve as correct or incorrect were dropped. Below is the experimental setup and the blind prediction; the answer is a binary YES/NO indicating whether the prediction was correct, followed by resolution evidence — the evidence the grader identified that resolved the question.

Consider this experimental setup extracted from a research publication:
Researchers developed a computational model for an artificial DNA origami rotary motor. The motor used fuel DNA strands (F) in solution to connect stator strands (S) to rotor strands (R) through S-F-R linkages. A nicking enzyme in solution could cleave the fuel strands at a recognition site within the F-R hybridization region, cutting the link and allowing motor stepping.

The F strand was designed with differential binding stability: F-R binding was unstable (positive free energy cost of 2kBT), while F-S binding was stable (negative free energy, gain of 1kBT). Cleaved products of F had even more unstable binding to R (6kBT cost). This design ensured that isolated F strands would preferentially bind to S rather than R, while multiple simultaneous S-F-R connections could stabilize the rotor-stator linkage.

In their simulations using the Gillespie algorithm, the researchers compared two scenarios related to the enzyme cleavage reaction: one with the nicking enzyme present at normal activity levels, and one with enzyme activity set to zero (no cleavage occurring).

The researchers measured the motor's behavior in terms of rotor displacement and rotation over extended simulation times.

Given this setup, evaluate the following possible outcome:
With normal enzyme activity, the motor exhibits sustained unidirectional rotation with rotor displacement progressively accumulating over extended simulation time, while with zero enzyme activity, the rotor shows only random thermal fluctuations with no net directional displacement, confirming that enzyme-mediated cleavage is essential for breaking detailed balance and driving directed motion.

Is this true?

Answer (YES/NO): YES